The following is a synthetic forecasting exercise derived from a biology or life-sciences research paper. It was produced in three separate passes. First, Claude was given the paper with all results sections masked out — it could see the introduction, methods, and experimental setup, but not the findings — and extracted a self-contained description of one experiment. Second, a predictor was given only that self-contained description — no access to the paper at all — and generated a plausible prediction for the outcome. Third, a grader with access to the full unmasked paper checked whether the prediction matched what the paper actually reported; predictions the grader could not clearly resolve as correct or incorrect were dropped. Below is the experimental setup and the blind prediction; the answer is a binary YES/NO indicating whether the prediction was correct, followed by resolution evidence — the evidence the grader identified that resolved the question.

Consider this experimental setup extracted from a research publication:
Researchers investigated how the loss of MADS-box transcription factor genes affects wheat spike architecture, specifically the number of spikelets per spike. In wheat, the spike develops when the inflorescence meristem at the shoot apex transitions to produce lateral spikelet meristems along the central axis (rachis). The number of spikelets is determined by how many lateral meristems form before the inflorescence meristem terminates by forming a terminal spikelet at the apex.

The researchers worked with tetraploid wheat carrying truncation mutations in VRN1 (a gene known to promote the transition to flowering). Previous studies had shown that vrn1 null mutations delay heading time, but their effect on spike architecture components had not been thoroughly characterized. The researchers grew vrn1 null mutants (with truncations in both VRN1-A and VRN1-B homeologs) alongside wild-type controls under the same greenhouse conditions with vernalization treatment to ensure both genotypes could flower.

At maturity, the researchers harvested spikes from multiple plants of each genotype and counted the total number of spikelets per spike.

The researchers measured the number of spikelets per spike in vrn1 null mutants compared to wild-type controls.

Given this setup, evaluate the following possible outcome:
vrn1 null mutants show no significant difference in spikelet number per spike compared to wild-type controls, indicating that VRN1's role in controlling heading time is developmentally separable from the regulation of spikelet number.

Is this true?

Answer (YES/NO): NO